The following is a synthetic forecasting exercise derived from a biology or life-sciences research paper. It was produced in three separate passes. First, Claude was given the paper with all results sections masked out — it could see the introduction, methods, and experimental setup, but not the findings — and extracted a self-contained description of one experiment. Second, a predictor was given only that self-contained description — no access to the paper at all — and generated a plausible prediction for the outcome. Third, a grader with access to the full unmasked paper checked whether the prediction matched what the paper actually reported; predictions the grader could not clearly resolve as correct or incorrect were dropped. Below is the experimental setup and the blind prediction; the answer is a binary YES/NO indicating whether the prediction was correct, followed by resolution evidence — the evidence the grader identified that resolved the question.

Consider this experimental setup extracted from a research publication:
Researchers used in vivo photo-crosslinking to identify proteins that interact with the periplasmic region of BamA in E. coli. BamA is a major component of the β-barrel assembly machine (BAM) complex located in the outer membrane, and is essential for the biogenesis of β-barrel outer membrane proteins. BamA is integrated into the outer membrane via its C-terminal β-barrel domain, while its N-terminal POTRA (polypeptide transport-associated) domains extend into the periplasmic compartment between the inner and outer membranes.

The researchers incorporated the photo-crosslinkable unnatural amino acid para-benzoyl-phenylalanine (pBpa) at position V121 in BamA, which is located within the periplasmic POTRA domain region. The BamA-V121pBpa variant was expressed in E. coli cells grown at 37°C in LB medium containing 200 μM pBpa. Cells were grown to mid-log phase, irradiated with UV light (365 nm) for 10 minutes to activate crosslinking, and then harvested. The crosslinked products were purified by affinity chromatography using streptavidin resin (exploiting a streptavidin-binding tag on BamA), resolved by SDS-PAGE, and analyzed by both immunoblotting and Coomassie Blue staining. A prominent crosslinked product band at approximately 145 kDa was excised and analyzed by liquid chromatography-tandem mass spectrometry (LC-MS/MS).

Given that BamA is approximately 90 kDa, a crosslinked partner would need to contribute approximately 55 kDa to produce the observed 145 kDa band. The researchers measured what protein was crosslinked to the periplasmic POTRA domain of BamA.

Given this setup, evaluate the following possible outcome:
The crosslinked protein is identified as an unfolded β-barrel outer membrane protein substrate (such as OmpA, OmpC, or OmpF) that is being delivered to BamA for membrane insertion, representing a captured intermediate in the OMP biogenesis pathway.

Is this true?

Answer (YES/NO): NO